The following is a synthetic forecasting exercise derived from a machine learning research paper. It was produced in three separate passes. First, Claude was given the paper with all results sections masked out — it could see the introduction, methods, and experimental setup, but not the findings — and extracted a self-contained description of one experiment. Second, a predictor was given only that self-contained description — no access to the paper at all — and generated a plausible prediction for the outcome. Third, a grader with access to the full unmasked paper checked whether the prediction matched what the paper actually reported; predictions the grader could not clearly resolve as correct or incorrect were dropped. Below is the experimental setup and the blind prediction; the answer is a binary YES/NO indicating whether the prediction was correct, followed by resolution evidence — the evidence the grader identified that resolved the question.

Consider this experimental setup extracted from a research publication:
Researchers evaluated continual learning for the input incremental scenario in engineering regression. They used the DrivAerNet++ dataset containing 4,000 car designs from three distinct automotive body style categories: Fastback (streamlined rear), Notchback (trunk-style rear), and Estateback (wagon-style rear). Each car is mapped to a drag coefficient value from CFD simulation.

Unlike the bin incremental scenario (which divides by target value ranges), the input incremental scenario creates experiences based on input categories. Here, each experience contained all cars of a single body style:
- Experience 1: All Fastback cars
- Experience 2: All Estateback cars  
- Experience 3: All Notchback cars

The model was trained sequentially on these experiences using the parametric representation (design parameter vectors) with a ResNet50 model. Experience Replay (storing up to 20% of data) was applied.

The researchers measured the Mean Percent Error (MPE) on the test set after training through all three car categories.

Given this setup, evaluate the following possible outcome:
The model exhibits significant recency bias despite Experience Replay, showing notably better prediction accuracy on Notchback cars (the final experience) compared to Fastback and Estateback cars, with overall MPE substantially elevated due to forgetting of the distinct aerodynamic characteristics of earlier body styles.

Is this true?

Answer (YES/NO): NO